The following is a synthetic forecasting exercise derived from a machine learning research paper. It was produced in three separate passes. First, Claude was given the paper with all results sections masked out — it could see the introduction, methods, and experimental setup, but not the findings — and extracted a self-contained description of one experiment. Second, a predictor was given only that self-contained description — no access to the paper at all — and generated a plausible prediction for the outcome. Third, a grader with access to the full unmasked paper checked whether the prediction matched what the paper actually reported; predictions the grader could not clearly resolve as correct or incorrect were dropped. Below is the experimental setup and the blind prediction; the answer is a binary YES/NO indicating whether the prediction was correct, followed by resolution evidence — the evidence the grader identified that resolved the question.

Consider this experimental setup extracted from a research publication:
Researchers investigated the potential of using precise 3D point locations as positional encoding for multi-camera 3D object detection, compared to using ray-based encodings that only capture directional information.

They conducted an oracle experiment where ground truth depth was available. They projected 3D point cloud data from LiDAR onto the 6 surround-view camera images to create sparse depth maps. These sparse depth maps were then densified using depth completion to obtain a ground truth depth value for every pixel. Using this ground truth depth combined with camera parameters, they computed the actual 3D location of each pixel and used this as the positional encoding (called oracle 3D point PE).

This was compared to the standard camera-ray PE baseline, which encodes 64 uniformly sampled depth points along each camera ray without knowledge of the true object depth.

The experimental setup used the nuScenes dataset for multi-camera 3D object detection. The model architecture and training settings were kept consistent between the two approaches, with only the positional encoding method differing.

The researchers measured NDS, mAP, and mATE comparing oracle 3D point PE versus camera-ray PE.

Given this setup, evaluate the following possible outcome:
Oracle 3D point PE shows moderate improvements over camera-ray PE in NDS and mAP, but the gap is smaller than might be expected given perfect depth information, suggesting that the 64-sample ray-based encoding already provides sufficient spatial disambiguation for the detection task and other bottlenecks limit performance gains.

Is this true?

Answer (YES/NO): NO